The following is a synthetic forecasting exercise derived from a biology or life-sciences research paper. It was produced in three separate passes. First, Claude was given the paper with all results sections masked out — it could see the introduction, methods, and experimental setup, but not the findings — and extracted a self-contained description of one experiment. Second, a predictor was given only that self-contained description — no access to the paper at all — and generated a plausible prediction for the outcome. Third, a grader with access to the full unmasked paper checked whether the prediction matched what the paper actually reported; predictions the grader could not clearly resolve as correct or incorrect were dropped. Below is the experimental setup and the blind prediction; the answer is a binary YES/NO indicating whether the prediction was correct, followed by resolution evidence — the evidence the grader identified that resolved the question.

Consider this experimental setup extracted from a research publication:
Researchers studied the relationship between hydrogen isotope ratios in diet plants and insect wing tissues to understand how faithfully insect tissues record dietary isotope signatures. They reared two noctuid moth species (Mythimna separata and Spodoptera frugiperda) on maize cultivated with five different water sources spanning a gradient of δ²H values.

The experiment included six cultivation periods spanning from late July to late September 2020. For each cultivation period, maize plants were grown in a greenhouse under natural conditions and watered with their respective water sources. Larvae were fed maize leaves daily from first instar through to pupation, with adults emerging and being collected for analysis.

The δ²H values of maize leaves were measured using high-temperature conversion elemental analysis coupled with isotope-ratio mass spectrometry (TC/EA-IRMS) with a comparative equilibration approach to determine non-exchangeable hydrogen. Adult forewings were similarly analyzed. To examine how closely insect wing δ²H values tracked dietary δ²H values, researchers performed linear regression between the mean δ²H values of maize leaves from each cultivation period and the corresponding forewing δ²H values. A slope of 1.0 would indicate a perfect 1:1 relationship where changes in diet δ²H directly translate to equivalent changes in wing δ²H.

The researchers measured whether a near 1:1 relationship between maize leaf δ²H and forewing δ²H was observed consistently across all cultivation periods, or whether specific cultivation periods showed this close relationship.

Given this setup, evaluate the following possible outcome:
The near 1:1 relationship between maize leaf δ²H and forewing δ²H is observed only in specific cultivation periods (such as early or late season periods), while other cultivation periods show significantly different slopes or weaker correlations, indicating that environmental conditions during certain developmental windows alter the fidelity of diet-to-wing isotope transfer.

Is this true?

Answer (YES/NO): YES